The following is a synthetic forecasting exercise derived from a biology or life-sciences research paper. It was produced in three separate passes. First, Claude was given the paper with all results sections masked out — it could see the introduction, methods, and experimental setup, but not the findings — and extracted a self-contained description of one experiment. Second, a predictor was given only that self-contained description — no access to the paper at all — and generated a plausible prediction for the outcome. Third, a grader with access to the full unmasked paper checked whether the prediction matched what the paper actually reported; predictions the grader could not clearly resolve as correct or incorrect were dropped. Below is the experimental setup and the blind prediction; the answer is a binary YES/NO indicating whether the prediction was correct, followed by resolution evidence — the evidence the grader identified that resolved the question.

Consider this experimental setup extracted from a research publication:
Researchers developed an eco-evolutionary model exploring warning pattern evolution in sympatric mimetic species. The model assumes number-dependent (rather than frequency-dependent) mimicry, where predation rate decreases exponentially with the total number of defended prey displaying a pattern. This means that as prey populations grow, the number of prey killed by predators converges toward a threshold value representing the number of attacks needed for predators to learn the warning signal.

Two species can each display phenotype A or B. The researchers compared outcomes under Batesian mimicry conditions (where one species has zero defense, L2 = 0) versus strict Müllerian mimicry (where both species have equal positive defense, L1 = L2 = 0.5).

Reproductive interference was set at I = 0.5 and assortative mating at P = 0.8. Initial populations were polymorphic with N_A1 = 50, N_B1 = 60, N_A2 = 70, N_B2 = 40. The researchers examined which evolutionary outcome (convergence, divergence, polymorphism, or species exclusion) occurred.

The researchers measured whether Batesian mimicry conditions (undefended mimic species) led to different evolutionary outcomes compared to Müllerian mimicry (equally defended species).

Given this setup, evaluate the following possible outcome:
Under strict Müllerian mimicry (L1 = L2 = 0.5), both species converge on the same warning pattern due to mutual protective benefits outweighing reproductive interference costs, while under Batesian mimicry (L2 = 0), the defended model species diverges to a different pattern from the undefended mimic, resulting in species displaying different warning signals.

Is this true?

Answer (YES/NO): NO